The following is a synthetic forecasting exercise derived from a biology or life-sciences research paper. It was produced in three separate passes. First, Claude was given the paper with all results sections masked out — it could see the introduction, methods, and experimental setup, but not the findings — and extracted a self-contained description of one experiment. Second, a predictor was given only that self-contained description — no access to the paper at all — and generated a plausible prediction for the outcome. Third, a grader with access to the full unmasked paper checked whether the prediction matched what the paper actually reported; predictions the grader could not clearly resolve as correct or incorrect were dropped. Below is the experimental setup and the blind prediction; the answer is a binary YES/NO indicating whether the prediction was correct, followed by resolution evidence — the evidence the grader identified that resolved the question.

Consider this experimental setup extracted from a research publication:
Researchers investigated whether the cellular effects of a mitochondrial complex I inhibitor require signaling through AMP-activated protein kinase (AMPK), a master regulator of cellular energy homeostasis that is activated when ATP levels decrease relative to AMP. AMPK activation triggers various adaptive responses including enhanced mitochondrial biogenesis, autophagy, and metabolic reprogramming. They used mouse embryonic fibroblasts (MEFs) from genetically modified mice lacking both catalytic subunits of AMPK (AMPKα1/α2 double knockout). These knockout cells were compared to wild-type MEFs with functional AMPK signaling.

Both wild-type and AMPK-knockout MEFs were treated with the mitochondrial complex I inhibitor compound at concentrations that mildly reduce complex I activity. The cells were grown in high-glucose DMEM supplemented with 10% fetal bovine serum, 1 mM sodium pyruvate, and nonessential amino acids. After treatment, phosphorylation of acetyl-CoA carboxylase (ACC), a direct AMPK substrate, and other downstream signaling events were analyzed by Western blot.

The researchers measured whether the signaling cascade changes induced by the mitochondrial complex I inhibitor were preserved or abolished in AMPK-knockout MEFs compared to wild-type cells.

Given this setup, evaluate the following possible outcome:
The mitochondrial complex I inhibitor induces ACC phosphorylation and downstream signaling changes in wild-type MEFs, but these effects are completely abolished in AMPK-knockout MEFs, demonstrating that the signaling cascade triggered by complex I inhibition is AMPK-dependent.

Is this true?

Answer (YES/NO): YES